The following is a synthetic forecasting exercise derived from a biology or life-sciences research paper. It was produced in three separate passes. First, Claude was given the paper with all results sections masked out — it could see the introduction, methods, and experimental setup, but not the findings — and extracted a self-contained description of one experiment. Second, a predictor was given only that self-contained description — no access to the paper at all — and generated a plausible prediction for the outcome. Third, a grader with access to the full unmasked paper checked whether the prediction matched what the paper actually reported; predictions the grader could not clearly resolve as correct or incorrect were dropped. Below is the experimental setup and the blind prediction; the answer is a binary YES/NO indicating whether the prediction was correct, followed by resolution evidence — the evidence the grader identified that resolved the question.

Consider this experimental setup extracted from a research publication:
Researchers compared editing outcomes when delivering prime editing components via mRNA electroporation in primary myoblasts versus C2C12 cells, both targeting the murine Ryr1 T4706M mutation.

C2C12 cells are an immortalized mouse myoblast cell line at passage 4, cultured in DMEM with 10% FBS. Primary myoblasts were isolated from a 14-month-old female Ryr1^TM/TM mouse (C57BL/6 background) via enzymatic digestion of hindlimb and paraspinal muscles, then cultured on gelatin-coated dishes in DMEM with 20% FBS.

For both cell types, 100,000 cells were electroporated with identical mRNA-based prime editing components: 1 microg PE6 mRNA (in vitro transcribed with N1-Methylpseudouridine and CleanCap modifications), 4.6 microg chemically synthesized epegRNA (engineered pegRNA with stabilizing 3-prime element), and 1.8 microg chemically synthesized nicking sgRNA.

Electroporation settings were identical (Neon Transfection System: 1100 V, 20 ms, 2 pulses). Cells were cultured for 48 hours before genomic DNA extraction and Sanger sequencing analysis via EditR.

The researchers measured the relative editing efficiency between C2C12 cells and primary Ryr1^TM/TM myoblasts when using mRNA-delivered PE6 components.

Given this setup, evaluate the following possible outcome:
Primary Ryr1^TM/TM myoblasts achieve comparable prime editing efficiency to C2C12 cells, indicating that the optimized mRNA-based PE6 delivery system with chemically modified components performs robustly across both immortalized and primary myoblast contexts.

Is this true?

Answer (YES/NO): NO